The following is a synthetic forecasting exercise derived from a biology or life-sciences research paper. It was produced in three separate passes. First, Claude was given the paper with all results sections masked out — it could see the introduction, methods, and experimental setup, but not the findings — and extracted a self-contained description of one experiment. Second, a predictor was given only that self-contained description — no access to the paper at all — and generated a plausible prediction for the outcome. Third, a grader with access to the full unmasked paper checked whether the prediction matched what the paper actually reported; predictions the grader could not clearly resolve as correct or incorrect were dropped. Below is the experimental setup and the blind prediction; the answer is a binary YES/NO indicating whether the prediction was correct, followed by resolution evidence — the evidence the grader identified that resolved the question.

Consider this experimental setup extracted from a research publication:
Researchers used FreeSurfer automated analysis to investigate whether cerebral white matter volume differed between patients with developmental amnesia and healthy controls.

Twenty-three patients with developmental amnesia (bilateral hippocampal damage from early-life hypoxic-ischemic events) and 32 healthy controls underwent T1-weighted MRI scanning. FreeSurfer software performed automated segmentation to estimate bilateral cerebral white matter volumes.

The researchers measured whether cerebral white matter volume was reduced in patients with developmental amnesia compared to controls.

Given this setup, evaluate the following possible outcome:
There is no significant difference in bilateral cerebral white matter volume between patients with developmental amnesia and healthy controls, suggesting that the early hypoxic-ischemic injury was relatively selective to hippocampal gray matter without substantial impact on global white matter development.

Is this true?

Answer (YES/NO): NO